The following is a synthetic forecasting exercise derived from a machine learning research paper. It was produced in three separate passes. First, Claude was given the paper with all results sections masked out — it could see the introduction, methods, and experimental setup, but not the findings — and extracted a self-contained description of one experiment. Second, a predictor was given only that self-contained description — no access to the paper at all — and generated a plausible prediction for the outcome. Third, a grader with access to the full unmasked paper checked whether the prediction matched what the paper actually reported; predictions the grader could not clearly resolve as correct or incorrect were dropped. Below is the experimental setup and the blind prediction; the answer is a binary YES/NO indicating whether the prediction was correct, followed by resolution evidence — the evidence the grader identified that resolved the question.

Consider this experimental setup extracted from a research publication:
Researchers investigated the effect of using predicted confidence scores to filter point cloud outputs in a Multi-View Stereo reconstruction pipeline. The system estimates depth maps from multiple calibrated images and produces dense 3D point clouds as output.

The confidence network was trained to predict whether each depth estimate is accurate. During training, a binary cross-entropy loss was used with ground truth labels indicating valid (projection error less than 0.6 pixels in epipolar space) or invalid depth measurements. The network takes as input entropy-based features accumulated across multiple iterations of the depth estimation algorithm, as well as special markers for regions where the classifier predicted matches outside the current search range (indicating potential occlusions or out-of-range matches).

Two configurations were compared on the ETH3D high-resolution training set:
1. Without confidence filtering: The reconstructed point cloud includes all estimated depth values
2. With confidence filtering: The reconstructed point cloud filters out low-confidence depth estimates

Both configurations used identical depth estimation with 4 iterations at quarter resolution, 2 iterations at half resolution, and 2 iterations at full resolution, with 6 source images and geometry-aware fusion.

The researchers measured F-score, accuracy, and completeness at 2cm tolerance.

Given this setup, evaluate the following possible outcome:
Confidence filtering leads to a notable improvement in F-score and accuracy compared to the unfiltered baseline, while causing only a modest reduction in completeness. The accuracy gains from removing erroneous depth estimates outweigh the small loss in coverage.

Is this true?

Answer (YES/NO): NO